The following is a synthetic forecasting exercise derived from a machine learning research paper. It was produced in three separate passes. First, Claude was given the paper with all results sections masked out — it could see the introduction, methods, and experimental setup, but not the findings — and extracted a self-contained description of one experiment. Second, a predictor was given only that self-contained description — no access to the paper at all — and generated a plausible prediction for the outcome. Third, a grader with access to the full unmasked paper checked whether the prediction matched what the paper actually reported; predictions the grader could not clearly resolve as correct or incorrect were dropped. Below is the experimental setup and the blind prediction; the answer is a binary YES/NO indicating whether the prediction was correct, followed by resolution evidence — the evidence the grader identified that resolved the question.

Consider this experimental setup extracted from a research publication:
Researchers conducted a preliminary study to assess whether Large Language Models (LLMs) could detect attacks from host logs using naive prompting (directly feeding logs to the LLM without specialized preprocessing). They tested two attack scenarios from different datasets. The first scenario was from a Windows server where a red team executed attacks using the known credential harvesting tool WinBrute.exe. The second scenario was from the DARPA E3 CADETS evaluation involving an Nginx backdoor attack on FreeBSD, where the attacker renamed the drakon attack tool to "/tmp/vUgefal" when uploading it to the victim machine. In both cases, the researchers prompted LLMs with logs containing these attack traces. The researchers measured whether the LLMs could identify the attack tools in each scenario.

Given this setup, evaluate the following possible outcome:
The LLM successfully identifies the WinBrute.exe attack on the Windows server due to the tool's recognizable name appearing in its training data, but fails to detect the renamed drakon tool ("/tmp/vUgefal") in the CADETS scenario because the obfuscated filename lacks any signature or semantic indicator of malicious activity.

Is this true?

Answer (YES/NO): YES